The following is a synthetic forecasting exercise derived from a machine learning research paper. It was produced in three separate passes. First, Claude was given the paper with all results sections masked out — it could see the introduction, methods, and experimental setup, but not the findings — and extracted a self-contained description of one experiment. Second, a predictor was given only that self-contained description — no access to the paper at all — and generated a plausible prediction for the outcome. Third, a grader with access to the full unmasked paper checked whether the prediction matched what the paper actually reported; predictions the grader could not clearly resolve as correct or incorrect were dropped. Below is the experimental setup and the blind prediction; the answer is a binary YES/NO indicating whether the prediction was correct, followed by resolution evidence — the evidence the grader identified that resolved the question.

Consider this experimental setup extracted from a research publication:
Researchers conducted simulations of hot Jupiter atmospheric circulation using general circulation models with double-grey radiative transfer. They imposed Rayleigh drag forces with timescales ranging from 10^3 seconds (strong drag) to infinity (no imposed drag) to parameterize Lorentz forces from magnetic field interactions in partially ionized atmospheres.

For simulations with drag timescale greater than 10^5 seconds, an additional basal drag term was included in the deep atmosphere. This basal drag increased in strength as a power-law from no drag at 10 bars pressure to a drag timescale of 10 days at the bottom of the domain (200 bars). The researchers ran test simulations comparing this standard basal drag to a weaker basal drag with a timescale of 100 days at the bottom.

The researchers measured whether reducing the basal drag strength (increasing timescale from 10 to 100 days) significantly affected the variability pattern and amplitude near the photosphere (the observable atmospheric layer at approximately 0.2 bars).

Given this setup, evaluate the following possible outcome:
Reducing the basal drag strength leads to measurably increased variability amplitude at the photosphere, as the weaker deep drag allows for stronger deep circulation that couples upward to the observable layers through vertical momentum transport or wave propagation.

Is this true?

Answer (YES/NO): NO